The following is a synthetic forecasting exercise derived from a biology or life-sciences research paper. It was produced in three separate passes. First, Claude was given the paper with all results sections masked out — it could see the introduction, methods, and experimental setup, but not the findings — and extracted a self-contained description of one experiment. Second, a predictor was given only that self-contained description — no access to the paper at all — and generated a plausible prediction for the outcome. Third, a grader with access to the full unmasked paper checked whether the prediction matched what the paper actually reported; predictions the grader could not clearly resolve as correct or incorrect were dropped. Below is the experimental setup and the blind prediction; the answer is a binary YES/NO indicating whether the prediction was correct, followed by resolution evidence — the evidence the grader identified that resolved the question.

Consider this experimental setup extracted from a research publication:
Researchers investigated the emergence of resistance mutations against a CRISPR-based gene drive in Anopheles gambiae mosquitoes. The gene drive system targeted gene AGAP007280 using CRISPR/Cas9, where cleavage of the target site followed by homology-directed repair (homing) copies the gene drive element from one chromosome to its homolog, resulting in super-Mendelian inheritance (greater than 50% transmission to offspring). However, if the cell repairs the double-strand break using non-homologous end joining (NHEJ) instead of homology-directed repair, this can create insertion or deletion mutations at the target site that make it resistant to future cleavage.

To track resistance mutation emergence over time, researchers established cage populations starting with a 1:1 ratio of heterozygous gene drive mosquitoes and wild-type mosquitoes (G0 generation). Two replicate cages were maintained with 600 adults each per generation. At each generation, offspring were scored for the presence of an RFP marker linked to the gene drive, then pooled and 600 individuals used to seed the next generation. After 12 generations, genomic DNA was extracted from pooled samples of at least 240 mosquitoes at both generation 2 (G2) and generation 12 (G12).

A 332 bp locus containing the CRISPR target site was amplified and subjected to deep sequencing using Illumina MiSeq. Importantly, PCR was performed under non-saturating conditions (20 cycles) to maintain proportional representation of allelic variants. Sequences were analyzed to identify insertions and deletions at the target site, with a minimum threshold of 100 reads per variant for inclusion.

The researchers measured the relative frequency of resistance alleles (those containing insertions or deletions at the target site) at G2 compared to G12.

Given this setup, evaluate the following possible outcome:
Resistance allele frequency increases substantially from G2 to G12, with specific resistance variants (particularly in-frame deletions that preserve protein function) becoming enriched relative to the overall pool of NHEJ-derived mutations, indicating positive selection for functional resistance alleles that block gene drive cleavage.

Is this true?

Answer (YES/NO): YES